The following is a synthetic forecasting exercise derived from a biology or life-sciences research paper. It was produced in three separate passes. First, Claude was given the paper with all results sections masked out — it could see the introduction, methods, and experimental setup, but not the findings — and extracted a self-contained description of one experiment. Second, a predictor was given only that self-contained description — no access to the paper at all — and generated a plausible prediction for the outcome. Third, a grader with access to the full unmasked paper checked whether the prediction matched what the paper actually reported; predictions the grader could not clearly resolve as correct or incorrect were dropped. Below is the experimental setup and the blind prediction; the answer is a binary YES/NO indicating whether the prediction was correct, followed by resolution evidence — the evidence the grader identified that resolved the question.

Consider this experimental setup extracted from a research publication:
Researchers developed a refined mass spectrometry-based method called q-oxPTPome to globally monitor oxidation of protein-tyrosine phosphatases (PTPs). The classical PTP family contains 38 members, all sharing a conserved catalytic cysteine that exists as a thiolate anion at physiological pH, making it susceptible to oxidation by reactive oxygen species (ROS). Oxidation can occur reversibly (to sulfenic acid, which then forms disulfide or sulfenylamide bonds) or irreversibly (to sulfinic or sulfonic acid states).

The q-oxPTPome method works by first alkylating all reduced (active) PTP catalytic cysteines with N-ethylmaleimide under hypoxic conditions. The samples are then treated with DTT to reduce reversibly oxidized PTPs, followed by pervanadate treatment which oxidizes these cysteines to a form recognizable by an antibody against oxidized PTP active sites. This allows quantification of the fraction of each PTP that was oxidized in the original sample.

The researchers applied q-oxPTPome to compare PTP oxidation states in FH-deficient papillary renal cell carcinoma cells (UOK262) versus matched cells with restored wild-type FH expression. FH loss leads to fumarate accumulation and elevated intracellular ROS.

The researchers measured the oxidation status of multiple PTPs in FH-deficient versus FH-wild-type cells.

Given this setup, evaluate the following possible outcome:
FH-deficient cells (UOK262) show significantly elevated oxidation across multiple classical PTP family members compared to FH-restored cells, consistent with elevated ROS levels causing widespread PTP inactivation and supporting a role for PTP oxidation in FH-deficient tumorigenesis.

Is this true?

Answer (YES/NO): YES